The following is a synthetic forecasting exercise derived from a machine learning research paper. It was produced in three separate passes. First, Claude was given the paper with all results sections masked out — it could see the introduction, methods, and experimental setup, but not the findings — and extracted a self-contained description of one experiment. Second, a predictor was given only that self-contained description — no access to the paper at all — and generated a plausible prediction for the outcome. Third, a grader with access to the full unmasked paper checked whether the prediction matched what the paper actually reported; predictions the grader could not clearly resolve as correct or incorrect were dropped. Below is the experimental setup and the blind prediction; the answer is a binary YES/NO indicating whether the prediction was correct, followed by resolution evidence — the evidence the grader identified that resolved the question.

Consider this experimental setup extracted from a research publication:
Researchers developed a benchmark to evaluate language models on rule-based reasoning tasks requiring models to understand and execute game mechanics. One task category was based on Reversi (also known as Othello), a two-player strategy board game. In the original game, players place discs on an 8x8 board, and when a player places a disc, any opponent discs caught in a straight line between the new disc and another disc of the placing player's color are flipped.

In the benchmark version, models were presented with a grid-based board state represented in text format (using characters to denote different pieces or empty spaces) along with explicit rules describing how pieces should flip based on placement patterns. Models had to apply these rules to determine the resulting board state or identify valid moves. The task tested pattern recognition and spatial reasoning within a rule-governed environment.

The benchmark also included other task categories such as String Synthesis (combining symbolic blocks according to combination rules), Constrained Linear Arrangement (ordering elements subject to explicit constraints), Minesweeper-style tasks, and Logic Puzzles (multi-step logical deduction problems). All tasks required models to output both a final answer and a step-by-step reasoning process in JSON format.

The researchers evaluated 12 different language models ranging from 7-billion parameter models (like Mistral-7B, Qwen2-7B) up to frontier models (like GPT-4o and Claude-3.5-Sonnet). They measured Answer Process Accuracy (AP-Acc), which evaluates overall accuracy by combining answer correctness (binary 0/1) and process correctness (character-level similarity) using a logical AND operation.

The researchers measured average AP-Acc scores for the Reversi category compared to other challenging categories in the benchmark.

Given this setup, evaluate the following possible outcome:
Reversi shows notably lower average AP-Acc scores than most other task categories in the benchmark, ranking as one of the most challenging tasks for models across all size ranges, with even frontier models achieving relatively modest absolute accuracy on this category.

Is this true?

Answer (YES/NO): YES